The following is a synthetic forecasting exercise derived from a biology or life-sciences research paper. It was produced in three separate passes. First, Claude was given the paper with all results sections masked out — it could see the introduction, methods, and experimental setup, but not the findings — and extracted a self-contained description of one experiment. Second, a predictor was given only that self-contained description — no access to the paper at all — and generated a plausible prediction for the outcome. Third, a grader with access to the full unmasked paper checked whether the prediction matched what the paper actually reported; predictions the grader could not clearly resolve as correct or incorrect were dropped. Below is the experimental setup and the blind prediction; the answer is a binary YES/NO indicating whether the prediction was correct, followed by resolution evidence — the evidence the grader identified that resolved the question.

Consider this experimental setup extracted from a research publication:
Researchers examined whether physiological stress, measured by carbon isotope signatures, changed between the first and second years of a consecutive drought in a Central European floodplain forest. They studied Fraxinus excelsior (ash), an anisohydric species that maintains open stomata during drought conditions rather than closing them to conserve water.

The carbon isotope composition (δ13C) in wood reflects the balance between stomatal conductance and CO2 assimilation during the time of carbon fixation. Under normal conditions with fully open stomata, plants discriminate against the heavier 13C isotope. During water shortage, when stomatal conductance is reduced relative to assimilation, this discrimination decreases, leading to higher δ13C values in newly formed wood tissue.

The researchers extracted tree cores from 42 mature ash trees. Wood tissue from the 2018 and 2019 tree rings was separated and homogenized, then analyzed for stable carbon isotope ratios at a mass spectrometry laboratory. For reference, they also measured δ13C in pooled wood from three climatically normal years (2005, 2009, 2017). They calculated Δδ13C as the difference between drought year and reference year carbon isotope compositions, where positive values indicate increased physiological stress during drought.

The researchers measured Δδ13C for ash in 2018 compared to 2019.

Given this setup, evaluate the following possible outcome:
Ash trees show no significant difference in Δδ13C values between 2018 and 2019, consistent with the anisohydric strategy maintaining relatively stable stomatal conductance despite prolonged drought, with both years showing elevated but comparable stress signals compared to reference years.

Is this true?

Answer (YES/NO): NO